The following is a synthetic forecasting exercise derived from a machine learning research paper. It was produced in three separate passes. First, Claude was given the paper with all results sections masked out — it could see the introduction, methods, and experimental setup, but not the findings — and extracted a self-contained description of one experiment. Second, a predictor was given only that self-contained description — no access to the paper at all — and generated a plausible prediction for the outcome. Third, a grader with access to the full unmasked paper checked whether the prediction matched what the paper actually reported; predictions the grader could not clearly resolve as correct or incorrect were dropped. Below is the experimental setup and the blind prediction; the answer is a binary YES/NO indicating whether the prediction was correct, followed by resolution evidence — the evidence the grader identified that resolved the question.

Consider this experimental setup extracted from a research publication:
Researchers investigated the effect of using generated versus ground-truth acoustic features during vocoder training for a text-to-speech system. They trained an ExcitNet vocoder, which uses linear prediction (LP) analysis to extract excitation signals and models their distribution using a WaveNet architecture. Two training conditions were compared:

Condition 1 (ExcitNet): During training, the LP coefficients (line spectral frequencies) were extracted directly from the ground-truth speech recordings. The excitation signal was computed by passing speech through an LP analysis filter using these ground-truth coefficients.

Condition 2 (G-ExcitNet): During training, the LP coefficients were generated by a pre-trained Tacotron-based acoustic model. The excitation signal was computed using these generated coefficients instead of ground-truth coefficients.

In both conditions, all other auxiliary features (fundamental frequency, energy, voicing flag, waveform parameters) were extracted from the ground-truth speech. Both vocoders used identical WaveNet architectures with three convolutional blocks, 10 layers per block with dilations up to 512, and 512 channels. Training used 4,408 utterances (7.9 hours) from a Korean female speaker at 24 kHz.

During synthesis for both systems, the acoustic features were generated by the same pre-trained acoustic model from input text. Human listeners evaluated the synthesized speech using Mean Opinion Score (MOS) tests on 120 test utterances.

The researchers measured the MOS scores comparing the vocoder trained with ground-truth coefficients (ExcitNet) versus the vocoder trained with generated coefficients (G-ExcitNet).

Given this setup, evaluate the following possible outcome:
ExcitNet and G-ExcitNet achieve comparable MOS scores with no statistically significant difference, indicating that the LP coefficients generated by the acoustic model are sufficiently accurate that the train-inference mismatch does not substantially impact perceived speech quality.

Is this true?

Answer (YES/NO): NO